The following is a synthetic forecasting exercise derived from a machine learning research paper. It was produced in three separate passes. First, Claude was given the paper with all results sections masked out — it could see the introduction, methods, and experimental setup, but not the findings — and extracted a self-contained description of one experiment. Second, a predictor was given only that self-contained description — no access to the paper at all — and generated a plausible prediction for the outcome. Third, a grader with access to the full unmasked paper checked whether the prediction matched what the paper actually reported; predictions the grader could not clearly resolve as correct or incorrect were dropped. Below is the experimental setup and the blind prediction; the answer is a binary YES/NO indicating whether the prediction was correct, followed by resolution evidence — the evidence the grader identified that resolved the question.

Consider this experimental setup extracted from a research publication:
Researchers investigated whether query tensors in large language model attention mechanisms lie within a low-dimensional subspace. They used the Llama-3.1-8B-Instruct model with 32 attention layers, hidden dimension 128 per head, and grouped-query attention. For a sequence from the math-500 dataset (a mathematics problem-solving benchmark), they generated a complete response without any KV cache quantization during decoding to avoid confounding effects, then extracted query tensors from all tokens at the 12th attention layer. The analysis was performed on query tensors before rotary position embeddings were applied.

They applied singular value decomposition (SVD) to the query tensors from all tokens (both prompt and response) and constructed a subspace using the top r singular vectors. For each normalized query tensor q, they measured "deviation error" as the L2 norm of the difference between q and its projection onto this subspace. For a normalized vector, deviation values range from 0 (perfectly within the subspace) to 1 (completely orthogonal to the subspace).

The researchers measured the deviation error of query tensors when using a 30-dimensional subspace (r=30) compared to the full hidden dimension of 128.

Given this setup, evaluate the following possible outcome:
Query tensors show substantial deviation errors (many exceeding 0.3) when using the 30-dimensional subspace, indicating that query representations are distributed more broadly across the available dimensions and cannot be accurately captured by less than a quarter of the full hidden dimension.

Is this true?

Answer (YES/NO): NO